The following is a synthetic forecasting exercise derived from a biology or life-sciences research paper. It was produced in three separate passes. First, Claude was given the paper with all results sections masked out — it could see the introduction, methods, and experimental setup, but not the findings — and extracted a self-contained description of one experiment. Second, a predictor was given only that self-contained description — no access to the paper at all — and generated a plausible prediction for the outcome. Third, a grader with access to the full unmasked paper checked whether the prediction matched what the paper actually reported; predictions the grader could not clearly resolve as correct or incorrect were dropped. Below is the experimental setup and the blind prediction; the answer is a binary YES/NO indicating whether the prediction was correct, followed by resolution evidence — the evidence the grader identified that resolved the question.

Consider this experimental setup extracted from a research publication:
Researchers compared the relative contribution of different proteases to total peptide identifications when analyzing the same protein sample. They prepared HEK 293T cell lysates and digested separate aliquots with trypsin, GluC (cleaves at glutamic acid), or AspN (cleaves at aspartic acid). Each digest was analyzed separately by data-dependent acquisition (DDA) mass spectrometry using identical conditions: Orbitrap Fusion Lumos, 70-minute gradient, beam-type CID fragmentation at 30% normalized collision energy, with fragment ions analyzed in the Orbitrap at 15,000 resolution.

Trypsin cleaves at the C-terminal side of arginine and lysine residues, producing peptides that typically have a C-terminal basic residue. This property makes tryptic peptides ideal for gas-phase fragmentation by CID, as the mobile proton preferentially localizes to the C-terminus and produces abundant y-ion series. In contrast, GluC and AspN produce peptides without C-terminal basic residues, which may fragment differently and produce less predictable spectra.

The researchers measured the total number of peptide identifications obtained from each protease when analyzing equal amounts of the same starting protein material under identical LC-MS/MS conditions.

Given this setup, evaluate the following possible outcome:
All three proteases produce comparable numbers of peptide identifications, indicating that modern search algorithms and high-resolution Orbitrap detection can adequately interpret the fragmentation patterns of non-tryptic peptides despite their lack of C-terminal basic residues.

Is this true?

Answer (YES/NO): NO